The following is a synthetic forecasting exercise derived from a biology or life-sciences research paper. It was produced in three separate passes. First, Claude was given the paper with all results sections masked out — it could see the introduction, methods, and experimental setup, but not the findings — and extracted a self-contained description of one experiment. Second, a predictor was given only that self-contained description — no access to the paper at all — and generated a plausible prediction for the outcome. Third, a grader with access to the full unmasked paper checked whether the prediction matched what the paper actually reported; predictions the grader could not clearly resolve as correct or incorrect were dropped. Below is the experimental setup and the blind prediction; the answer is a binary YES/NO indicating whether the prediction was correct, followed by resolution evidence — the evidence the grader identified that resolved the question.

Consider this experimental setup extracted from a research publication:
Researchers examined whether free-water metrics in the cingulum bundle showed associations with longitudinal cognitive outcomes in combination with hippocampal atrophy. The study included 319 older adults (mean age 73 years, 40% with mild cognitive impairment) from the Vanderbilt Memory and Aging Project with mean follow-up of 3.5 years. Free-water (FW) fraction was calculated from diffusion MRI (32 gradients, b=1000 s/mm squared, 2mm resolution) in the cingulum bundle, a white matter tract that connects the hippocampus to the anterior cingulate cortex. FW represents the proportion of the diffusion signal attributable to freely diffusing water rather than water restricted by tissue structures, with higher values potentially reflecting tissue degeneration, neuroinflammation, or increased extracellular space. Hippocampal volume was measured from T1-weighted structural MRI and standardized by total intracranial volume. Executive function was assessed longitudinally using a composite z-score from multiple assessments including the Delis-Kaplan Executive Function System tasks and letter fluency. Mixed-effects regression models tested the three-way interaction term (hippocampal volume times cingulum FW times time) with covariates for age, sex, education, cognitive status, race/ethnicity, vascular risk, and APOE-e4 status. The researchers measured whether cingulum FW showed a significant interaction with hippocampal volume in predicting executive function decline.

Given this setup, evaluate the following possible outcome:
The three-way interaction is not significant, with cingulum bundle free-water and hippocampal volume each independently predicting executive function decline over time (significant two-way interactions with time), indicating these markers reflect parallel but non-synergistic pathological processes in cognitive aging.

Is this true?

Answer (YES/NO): NO